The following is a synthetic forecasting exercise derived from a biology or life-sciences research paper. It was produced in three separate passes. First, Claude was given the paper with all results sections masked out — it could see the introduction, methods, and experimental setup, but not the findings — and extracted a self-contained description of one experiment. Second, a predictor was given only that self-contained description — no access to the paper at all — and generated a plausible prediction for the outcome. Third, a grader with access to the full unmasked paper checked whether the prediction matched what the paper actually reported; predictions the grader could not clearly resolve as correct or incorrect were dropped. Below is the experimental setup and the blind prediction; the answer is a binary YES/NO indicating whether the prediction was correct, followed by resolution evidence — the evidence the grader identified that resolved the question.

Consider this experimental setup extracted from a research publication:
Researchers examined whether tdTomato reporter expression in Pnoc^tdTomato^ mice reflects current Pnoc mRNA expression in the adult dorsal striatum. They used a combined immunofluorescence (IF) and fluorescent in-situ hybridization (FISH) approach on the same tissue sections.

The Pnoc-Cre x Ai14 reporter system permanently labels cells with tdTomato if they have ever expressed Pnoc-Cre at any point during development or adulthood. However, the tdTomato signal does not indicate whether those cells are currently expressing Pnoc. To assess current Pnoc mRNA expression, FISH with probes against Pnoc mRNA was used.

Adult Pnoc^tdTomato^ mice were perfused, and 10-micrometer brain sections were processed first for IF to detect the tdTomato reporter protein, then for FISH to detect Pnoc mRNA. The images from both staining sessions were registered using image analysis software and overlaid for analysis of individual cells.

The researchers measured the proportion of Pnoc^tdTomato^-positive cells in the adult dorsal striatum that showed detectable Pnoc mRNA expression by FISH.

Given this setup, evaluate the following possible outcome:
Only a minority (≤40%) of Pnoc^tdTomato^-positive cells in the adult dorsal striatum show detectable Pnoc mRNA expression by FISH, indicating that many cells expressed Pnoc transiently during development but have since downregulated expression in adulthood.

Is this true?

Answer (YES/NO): YES